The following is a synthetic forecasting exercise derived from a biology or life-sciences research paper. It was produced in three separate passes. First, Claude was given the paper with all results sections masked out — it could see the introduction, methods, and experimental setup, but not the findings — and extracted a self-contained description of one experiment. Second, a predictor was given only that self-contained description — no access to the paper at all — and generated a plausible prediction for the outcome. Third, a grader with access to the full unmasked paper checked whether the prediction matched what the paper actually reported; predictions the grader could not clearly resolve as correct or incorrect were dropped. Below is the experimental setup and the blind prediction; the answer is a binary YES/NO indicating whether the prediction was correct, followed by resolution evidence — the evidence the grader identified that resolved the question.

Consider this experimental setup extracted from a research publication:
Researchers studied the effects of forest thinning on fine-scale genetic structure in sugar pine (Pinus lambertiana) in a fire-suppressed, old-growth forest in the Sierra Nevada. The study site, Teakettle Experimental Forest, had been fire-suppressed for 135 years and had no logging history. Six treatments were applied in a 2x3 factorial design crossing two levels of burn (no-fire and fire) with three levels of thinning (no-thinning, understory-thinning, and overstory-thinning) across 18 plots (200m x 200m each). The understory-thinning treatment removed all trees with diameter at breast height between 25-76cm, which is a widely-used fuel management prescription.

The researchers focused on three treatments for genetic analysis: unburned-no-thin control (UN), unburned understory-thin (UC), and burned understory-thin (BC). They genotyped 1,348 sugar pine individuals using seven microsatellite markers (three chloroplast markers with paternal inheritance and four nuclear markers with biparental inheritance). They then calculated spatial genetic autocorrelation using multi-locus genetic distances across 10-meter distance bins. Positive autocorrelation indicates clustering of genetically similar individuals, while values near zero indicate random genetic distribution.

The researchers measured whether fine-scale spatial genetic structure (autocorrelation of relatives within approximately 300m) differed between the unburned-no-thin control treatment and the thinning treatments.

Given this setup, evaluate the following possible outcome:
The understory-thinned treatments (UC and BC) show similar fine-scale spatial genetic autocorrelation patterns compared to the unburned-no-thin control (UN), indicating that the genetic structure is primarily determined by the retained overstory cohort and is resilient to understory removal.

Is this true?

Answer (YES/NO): NO